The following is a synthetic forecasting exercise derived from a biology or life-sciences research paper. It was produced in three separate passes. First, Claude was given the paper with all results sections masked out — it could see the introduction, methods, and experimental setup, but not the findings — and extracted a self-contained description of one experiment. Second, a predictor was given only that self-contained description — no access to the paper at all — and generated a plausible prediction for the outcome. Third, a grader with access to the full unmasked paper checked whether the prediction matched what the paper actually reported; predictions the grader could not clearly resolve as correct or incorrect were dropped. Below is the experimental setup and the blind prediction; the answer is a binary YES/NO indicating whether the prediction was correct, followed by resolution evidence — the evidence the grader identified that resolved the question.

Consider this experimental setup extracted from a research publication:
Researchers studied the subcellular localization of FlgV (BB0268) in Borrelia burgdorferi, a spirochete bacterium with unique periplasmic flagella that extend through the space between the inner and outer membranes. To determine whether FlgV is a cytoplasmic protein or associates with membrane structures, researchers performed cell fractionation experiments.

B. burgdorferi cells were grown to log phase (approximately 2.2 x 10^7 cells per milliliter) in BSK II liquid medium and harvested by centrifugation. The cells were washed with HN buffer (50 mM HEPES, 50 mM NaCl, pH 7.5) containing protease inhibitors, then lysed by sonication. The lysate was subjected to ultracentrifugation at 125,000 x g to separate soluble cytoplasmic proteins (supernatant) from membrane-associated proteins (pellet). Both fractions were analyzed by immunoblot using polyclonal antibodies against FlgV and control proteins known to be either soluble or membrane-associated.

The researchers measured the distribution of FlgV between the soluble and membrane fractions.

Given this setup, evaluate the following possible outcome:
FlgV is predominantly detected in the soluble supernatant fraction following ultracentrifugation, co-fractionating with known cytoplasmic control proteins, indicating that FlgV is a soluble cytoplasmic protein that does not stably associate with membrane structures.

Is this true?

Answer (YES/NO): NO